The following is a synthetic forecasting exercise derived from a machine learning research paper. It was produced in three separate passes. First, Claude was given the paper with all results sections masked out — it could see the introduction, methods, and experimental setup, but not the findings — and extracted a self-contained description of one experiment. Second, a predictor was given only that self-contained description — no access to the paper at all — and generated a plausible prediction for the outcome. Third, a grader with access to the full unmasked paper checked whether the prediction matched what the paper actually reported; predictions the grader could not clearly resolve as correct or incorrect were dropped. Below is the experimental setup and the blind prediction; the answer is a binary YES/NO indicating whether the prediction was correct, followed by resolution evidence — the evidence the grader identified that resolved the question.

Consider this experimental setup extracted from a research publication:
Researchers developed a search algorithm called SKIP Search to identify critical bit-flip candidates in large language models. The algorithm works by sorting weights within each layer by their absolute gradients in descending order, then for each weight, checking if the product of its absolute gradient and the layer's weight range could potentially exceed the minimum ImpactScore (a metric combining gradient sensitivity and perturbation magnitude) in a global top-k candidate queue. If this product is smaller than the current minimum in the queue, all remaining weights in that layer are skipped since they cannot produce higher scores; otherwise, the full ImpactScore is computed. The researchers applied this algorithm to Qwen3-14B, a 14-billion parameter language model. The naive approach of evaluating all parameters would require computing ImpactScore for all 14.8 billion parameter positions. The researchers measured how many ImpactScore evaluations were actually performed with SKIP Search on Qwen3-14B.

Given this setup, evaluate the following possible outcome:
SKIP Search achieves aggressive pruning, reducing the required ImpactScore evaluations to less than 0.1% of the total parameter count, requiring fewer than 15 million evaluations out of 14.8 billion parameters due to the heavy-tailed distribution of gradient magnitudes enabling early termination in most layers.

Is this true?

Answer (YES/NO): NO